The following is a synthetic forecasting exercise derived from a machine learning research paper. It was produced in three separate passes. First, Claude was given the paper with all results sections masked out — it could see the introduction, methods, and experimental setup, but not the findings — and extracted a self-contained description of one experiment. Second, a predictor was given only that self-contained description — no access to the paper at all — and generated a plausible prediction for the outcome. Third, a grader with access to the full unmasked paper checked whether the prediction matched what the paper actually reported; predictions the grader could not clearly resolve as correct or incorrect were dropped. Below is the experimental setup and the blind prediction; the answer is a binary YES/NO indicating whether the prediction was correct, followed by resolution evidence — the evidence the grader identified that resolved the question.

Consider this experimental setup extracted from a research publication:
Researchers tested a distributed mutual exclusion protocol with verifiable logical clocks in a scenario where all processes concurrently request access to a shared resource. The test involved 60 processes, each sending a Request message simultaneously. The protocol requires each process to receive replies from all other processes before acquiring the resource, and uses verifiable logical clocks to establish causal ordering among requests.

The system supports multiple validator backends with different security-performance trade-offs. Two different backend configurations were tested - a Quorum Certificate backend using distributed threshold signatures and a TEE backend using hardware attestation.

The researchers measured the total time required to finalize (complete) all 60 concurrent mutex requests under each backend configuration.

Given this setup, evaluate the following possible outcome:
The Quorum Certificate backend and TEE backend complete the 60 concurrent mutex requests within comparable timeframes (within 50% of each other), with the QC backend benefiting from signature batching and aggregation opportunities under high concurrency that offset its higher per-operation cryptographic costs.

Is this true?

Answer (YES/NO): NO